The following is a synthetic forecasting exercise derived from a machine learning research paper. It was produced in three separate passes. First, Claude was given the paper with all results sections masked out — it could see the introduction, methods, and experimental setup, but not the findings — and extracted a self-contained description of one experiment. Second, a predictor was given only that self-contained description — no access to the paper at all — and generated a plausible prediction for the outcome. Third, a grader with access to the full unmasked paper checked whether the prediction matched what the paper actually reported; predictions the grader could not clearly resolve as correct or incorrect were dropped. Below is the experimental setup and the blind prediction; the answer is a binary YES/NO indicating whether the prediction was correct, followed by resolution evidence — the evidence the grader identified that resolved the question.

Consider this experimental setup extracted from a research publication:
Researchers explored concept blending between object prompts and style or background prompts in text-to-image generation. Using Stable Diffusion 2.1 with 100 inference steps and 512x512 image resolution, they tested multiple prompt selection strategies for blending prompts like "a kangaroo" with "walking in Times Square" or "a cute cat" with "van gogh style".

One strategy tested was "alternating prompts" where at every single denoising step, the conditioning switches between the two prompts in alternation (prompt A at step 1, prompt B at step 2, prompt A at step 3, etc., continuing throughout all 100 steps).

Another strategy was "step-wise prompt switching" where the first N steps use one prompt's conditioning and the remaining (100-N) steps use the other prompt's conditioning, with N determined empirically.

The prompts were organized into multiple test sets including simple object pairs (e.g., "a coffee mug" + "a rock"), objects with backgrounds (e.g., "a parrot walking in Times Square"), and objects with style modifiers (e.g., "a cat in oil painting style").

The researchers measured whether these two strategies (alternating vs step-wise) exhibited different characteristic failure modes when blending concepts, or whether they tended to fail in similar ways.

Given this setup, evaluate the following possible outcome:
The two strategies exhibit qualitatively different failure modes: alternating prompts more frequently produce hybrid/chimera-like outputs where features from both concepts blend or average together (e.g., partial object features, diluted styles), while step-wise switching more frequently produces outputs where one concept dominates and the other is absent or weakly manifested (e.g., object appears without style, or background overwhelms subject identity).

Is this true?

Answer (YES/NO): NO